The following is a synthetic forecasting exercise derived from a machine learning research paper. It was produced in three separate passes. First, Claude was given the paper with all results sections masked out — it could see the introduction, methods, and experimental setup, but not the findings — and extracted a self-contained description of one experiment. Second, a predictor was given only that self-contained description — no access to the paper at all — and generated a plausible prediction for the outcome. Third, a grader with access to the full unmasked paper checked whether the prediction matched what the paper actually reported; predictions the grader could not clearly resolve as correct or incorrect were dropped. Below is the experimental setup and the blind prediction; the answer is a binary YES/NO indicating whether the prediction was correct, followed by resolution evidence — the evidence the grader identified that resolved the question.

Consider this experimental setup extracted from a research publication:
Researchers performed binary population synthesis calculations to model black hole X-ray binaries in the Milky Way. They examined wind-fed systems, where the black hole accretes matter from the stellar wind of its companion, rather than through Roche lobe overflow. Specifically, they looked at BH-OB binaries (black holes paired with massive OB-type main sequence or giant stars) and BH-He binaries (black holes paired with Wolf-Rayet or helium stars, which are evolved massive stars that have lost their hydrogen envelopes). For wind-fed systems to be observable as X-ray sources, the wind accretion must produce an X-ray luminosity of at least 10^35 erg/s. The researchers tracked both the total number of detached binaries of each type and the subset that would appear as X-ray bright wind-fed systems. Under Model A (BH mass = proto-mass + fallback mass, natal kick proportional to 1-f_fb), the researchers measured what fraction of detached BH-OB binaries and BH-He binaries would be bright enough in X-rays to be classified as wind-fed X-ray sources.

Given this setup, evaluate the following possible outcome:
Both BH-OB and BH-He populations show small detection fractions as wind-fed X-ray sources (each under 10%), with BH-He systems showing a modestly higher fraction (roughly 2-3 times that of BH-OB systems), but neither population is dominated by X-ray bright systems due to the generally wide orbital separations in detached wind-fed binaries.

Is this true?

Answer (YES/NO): NO